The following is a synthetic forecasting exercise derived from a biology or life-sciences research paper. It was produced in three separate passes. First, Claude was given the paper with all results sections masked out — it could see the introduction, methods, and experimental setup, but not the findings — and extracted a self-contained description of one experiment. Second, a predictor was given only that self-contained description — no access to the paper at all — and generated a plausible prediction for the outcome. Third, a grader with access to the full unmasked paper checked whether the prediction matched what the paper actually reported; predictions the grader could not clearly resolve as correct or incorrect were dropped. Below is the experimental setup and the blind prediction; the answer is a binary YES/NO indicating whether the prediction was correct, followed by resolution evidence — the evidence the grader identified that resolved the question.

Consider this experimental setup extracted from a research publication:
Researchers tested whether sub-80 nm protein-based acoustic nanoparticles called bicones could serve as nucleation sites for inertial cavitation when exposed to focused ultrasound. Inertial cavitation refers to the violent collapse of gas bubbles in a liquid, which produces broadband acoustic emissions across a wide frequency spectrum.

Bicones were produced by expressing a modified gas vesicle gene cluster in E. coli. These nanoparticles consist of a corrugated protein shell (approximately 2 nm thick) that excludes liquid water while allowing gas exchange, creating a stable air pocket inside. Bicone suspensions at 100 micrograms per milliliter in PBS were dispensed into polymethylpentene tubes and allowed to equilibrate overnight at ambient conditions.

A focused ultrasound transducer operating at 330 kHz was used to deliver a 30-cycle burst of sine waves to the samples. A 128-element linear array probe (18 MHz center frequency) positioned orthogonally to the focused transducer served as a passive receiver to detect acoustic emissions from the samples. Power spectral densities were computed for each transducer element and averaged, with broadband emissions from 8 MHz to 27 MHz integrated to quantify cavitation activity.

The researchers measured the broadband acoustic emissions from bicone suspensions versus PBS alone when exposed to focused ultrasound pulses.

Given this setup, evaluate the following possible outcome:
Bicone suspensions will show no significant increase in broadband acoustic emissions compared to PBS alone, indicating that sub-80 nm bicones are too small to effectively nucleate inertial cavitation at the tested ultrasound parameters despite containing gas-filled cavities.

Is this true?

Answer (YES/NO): NO